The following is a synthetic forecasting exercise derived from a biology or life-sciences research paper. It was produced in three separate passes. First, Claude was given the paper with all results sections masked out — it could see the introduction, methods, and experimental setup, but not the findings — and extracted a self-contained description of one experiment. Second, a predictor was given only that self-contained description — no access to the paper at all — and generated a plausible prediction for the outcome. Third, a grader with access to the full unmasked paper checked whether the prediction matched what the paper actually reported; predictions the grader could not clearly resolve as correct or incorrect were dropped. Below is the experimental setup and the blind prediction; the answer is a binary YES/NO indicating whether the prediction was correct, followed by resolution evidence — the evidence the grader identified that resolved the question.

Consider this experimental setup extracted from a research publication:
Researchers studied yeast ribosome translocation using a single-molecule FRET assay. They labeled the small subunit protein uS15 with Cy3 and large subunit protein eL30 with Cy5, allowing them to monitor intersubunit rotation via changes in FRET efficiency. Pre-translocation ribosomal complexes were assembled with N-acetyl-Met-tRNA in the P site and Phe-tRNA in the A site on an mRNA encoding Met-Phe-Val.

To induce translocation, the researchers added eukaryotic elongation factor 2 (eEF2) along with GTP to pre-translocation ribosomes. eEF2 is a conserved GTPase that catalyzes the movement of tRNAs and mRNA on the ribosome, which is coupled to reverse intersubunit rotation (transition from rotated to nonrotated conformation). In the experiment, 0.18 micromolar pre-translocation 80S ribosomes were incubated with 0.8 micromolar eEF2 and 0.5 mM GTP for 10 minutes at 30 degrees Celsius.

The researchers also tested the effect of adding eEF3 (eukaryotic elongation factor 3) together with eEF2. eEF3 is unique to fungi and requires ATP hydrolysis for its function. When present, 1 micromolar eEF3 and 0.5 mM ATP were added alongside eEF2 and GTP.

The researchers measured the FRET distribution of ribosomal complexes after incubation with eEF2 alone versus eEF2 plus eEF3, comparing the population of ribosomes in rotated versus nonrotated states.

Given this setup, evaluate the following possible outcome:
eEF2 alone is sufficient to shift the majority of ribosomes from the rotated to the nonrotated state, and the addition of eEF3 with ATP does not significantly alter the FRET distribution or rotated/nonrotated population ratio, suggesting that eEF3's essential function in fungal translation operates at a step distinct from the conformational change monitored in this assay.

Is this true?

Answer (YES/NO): NO